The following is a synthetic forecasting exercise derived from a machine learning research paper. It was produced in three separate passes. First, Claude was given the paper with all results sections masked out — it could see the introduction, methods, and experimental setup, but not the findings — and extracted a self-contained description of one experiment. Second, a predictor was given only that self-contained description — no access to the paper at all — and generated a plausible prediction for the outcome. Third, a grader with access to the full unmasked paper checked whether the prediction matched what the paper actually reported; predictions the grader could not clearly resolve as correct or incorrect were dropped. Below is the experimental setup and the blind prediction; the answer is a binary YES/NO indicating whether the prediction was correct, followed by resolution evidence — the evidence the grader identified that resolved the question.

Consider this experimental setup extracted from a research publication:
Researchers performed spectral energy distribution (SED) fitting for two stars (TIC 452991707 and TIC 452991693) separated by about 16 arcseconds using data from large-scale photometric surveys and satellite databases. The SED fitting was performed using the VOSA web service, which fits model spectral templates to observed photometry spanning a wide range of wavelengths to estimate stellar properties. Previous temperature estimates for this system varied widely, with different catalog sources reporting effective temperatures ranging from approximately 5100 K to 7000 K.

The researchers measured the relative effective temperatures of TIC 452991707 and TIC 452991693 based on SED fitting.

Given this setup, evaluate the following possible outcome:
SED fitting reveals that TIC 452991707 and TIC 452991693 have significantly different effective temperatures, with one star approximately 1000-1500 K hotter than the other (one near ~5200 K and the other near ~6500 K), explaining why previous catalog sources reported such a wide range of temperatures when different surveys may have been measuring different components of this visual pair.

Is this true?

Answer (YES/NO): NO